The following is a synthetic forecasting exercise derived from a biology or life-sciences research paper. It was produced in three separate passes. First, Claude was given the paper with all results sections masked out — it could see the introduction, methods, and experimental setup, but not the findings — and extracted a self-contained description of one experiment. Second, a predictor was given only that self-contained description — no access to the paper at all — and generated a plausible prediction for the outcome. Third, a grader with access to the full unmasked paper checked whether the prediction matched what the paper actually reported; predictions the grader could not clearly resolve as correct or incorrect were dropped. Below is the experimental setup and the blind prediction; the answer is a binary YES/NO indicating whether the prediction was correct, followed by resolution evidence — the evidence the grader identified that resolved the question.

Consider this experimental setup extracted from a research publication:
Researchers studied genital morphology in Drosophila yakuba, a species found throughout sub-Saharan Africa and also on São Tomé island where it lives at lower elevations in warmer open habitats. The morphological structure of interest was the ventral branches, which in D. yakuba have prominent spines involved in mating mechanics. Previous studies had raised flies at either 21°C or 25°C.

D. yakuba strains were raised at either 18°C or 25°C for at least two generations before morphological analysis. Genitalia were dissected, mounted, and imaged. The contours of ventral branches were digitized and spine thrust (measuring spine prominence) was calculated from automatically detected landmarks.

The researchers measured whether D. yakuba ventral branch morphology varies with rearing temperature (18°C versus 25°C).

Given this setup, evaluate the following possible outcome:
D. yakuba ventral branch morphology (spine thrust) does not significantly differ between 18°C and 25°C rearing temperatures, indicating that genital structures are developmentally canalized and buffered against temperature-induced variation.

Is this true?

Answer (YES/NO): YES